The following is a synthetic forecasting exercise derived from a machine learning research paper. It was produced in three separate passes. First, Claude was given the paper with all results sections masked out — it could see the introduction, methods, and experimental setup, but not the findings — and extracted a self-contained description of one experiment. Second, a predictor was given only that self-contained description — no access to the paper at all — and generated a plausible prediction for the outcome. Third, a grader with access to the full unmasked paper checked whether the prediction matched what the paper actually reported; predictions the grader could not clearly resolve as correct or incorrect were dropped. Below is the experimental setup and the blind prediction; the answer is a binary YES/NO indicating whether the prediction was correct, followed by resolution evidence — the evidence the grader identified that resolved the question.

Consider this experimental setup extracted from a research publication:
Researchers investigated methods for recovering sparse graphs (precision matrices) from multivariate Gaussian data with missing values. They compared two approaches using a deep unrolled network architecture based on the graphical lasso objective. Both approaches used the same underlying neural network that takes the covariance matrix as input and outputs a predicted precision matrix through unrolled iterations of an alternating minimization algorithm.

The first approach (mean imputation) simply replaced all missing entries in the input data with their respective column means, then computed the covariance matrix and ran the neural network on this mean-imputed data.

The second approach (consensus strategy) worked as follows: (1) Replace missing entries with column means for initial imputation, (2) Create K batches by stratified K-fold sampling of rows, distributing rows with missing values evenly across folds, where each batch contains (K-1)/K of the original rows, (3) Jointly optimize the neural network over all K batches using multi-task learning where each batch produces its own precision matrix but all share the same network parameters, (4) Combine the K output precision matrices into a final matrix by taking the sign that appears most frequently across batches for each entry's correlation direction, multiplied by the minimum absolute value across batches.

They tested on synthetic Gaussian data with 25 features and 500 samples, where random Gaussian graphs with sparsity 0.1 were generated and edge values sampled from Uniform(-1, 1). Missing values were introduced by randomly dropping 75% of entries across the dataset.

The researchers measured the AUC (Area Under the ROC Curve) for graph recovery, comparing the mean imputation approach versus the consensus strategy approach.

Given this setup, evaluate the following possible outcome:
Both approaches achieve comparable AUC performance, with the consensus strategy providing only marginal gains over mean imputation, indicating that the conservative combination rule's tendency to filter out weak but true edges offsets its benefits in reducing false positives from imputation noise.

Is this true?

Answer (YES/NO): NO